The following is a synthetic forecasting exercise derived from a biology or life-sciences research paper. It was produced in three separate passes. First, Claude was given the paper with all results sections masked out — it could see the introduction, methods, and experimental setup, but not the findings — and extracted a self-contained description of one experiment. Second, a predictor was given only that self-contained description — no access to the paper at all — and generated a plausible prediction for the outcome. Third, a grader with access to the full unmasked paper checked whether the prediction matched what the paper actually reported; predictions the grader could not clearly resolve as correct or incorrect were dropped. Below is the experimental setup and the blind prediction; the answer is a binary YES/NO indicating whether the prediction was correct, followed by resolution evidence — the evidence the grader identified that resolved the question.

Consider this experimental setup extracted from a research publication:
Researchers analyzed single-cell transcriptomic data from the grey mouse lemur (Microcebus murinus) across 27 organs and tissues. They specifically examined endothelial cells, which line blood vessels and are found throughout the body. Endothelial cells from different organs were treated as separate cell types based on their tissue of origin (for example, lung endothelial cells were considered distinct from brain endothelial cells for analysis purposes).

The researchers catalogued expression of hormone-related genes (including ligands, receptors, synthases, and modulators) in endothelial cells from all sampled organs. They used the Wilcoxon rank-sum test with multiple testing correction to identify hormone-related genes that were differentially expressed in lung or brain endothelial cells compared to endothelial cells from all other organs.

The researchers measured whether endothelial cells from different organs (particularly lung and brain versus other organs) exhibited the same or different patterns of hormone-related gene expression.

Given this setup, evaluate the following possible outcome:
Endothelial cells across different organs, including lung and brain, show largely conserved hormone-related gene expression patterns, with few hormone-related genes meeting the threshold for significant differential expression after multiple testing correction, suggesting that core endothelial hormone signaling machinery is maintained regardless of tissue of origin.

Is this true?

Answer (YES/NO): NO